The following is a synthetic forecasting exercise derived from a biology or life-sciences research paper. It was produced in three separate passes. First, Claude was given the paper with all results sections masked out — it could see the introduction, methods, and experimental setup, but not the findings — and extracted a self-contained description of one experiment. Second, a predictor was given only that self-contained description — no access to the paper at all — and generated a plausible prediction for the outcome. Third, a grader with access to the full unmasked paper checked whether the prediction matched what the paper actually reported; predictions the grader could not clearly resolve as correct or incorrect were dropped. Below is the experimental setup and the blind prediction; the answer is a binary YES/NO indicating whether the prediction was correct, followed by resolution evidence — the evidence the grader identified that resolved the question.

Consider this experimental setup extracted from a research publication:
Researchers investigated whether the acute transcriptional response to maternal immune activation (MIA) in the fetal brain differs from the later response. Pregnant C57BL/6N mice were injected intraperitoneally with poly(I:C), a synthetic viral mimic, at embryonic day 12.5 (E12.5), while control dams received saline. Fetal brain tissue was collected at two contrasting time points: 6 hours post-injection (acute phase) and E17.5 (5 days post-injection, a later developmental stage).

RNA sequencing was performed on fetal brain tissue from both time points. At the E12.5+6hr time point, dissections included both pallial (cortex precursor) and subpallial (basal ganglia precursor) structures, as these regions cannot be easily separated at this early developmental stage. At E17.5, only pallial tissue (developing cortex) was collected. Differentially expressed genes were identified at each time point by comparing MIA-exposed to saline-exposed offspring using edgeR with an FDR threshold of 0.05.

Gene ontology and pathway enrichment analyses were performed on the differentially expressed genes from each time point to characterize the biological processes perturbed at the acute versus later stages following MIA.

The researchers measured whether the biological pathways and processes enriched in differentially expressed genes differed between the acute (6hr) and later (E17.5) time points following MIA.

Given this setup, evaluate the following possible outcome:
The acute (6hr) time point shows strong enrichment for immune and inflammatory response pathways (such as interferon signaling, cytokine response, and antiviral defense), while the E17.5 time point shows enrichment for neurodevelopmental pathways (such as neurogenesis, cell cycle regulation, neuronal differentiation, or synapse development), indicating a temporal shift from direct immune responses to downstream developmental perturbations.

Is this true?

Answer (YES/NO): YES